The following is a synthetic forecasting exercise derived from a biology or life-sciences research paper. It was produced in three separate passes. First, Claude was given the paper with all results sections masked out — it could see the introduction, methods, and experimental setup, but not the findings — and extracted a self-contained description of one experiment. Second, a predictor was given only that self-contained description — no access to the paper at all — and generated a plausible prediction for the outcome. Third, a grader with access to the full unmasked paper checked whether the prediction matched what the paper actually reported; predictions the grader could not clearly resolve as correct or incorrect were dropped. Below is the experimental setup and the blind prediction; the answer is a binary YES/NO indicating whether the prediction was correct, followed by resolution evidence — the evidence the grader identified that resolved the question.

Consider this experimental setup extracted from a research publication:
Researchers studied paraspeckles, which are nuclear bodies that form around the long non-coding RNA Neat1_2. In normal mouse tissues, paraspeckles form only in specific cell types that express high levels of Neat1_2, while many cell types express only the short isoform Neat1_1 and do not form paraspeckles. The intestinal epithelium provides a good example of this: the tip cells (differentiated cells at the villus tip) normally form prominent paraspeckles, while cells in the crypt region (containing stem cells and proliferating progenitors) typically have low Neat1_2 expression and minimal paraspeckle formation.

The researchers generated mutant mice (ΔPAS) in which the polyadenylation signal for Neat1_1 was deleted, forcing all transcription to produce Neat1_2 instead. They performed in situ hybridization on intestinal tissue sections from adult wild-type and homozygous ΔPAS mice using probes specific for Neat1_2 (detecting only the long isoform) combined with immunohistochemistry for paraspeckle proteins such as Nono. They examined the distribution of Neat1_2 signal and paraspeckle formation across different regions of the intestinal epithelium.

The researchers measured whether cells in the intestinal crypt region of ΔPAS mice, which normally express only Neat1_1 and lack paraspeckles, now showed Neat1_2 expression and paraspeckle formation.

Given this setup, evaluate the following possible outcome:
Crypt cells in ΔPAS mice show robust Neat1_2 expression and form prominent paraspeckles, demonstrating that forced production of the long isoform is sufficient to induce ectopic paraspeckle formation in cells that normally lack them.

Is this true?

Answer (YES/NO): YES